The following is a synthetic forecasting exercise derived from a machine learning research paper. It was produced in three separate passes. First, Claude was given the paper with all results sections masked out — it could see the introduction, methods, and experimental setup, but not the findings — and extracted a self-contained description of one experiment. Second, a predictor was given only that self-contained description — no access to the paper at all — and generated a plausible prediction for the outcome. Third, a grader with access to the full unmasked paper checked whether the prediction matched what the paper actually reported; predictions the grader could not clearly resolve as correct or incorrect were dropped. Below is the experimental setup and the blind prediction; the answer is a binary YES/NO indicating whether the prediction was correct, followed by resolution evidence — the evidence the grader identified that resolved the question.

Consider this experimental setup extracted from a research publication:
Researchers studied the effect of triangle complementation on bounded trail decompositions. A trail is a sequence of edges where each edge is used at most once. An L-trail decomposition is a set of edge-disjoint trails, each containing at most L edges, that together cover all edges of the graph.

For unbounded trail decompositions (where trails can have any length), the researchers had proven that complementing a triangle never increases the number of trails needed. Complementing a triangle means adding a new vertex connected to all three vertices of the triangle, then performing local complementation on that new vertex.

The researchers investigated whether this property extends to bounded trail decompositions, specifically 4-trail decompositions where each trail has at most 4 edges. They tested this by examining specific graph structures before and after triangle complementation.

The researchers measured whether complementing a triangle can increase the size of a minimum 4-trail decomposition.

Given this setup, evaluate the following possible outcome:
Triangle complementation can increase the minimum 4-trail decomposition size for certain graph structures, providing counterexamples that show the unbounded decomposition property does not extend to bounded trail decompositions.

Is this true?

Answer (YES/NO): YES